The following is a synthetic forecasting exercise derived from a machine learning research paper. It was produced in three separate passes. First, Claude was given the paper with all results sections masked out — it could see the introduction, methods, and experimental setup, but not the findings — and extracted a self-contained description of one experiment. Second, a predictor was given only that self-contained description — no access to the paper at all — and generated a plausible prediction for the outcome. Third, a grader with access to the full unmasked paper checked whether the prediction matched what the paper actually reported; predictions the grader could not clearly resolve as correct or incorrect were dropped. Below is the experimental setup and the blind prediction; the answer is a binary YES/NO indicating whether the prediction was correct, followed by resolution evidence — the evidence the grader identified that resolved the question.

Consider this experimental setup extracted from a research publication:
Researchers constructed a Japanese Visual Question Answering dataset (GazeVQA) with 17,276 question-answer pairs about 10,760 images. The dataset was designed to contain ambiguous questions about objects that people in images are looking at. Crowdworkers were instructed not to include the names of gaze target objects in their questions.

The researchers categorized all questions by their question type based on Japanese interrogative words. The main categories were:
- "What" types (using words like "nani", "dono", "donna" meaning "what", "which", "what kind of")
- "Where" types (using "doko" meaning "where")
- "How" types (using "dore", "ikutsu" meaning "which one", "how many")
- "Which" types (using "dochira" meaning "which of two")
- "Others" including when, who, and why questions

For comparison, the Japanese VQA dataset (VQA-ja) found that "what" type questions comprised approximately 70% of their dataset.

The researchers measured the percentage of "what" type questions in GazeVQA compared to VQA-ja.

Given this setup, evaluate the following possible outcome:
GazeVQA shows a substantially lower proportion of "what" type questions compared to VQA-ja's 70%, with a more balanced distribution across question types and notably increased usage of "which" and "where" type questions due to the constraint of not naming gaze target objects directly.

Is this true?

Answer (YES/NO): NO